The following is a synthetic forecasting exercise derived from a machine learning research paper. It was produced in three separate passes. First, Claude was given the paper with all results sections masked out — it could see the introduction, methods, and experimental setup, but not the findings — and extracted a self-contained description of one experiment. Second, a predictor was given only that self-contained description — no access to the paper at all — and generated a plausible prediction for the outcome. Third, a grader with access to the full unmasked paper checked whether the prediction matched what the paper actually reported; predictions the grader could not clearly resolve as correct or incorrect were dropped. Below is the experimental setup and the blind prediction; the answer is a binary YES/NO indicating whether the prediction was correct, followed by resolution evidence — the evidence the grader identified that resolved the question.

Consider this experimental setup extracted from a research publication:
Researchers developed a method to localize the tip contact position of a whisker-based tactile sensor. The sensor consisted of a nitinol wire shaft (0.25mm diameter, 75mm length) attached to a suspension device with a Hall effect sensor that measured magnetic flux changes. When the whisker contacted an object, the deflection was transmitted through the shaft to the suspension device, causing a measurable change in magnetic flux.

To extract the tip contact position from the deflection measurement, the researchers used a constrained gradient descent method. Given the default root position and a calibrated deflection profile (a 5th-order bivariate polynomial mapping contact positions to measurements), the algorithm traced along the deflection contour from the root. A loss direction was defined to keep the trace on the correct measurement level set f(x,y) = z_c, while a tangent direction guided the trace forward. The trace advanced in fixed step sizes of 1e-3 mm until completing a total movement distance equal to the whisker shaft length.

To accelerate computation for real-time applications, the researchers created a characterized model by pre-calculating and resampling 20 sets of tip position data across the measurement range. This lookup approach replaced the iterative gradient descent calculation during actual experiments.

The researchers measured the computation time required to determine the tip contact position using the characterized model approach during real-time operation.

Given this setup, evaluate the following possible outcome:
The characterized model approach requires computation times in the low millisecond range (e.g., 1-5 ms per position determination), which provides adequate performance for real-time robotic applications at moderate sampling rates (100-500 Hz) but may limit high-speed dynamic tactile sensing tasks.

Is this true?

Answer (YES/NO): NO